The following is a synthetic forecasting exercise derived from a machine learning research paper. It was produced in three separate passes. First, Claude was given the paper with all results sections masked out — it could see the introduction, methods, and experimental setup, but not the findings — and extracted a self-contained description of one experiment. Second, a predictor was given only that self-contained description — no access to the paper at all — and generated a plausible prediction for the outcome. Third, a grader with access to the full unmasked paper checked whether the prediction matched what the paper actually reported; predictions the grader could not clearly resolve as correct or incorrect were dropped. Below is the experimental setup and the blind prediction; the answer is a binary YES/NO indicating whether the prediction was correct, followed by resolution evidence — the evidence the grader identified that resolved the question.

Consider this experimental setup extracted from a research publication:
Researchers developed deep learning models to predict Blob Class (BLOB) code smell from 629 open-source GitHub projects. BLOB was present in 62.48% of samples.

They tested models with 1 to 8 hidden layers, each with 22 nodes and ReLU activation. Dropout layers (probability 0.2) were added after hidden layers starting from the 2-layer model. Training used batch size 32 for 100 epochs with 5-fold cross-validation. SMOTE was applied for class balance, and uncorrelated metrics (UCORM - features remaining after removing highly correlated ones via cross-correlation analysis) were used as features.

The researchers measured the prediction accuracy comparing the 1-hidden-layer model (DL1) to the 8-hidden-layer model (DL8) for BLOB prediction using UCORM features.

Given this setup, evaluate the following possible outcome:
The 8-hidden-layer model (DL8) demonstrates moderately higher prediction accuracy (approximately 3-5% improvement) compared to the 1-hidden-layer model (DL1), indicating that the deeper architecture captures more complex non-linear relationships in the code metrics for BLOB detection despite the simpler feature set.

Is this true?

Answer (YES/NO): NO